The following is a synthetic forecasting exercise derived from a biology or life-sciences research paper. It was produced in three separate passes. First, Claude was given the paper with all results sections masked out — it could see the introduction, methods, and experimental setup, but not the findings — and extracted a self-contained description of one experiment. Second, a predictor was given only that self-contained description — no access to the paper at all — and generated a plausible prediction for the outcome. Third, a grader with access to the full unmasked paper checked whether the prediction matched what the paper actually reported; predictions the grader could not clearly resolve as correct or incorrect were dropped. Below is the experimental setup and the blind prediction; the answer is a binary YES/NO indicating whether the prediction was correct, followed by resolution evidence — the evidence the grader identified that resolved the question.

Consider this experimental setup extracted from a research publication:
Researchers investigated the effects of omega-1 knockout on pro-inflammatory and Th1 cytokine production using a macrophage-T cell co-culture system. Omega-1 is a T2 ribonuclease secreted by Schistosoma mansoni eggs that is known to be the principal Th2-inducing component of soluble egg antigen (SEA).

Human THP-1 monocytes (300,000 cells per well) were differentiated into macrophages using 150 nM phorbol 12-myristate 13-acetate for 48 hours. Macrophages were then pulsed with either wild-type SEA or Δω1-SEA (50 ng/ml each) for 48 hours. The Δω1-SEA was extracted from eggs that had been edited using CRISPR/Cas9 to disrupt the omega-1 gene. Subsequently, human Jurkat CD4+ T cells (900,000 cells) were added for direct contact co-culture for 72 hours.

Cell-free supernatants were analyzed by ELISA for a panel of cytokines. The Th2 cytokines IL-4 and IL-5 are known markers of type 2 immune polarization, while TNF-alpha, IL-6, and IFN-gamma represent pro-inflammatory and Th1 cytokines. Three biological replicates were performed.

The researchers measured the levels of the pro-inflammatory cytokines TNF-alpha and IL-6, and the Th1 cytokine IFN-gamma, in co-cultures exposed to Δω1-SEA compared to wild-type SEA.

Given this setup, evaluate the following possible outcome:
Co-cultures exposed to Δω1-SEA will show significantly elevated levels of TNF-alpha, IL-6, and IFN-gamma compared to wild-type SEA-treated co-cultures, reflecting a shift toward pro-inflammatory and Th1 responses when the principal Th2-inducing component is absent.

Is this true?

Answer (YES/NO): NO